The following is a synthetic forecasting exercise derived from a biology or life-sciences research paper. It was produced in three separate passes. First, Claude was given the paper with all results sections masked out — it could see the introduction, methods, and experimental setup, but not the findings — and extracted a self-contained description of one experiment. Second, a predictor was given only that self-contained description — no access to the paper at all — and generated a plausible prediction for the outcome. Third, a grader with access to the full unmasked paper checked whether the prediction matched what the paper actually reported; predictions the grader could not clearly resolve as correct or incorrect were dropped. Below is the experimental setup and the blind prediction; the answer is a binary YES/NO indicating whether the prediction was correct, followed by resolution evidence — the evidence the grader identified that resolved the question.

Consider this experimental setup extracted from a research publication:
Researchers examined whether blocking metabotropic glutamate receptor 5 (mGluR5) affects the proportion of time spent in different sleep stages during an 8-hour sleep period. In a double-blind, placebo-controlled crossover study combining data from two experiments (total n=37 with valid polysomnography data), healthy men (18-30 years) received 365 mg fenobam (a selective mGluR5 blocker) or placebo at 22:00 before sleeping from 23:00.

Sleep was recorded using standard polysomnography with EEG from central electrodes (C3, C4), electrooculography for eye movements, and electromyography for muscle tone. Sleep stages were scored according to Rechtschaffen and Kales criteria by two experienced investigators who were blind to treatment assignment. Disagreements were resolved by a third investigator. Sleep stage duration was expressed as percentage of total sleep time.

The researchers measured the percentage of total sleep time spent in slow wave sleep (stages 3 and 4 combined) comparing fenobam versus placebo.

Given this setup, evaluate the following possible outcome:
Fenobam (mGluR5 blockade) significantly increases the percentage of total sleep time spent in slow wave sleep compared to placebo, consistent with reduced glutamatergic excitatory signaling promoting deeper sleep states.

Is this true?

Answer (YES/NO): NO